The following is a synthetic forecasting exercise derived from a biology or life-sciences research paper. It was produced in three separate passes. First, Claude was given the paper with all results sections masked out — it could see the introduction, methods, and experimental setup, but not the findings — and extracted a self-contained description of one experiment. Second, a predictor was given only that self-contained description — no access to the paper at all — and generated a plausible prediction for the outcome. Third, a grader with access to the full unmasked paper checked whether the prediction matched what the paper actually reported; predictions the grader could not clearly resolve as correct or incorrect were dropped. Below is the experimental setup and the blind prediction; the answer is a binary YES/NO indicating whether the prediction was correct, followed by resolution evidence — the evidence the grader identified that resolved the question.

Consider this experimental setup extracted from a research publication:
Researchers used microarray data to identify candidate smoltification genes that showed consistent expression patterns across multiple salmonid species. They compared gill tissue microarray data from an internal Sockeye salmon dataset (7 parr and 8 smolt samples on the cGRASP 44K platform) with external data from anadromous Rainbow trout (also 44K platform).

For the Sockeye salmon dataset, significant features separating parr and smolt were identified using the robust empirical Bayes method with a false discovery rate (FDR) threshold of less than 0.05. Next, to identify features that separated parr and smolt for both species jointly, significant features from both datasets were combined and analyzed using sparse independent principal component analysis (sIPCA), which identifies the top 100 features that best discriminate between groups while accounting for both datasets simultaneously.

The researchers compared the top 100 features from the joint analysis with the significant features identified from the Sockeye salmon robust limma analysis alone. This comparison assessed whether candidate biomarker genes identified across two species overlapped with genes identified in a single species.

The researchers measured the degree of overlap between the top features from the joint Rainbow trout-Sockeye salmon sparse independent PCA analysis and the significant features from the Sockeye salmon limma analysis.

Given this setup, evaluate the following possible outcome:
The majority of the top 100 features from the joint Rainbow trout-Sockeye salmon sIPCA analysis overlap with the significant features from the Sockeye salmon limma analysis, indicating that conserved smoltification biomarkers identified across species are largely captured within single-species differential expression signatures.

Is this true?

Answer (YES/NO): YES